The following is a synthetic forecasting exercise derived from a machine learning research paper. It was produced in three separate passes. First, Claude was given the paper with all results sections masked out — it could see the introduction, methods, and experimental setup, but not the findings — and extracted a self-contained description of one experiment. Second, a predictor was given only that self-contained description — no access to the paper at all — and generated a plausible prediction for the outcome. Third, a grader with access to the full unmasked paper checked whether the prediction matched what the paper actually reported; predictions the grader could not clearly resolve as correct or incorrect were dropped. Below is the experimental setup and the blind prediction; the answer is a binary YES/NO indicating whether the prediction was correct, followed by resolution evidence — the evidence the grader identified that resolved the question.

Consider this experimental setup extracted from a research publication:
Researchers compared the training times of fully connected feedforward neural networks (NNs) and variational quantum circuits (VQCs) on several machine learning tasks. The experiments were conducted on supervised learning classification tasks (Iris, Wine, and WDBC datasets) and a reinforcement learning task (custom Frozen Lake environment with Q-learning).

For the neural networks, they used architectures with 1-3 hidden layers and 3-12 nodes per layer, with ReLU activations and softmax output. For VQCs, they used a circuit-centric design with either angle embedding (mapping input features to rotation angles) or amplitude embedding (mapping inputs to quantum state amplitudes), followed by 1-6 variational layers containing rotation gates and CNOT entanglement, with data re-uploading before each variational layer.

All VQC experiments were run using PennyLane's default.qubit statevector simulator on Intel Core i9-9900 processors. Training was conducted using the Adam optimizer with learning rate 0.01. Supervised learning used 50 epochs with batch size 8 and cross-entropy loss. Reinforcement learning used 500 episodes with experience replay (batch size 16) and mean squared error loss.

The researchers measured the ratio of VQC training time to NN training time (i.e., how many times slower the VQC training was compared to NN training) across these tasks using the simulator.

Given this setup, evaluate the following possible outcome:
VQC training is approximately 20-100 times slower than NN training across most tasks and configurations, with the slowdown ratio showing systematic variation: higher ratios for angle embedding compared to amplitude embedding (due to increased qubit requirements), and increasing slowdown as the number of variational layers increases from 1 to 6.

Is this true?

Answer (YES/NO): NO